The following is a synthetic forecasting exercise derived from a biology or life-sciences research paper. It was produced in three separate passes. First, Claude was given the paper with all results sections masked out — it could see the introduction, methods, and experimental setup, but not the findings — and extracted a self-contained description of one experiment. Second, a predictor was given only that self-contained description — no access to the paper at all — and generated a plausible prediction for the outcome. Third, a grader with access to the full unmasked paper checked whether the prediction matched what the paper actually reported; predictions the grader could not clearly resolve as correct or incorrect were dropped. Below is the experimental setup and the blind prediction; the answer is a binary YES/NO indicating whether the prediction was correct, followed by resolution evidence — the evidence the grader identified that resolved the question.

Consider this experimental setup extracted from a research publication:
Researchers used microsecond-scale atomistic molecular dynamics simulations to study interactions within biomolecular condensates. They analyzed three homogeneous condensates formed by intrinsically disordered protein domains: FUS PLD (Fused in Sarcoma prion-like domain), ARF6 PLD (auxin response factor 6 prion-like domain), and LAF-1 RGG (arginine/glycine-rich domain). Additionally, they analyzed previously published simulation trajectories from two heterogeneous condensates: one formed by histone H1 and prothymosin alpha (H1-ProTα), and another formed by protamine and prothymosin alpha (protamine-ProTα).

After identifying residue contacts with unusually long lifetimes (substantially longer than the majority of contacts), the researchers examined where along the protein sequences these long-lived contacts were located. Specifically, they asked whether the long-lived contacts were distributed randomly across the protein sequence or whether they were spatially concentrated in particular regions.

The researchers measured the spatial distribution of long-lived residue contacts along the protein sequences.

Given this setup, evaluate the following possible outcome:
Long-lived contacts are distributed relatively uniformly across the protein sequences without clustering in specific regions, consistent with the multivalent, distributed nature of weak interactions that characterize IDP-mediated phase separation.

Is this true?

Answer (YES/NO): NO